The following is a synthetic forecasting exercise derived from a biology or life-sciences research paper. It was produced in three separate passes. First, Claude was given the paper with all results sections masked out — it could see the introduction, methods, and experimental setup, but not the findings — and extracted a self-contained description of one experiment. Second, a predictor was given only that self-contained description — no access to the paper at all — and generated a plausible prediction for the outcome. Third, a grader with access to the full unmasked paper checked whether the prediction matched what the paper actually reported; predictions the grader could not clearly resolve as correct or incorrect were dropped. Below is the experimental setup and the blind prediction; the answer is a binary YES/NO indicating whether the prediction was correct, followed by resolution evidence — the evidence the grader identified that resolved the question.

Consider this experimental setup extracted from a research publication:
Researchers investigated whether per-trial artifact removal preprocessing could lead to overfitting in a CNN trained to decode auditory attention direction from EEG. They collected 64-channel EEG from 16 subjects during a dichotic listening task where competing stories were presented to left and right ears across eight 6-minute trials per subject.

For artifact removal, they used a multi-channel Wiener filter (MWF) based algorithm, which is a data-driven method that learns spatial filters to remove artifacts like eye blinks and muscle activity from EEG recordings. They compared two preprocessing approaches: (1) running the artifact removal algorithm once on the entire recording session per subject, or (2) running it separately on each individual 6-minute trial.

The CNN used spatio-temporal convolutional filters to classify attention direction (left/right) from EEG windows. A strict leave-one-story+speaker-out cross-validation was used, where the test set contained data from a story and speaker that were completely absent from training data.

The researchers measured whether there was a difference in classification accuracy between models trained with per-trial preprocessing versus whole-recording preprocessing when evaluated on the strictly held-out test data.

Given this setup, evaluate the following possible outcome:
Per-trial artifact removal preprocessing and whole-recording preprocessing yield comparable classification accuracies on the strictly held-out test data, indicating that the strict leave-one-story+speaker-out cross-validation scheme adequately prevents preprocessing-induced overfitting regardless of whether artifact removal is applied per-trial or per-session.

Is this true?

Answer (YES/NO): NO